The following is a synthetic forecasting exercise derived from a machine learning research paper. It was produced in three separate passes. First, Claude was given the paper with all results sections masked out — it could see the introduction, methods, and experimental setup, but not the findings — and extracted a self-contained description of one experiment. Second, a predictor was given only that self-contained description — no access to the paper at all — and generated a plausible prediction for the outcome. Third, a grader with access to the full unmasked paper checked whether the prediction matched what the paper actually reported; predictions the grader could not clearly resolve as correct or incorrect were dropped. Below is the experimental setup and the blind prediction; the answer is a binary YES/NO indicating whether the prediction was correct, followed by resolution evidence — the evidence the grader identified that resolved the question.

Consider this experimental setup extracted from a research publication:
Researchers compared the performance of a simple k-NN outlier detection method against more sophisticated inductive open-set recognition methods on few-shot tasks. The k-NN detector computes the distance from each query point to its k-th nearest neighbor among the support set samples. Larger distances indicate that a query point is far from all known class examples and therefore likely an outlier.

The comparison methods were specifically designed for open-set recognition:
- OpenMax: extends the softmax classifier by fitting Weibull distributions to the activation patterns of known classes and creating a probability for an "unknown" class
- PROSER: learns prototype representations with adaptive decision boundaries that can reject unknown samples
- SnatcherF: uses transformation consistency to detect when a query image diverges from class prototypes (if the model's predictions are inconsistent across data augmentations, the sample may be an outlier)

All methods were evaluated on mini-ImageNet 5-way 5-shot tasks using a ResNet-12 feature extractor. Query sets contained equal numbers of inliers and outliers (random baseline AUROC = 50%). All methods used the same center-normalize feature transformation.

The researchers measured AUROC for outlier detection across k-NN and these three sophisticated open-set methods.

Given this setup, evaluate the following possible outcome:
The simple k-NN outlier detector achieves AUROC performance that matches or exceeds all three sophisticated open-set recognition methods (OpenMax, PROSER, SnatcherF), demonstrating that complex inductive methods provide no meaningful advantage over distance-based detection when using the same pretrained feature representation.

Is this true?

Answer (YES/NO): NO